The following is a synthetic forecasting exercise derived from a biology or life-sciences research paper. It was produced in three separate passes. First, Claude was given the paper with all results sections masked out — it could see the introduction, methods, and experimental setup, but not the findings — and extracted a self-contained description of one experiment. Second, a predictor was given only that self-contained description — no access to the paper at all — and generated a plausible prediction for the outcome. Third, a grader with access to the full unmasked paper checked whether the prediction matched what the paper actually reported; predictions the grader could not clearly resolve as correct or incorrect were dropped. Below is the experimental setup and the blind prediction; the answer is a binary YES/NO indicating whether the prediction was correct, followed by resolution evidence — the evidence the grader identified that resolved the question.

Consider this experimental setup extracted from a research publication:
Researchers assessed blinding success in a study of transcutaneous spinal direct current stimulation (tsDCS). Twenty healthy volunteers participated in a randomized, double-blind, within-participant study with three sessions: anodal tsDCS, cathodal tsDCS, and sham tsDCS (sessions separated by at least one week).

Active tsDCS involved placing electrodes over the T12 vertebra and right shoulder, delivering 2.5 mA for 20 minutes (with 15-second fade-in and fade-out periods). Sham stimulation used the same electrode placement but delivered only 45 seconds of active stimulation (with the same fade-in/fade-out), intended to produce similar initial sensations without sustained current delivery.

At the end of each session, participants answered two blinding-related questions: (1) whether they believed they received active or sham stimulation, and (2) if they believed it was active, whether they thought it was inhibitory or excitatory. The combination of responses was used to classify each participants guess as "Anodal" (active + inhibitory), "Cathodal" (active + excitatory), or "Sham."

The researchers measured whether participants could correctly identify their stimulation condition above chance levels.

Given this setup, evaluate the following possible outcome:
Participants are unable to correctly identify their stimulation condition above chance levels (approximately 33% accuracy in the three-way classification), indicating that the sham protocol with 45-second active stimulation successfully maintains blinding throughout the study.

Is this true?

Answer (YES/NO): YES